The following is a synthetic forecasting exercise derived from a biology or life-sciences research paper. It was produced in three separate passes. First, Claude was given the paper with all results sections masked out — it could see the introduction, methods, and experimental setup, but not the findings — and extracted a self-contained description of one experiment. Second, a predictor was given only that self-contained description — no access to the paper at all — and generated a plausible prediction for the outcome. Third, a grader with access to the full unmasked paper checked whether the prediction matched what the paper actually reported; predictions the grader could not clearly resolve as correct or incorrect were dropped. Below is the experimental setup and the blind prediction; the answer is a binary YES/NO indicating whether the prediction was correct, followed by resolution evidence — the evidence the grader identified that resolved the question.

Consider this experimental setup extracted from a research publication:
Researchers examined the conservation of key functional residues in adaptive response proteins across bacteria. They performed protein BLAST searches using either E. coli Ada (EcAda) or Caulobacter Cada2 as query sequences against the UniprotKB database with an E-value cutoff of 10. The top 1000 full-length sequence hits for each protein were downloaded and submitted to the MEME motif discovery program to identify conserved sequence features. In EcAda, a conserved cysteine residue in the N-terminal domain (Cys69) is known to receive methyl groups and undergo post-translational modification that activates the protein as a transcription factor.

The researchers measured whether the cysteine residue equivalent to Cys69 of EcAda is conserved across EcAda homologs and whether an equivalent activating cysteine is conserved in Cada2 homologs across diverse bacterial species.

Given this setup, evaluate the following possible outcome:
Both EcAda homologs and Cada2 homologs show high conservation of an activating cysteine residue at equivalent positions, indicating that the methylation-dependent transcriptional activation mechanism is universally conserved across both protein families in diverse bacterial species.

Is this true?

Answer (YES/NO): NO